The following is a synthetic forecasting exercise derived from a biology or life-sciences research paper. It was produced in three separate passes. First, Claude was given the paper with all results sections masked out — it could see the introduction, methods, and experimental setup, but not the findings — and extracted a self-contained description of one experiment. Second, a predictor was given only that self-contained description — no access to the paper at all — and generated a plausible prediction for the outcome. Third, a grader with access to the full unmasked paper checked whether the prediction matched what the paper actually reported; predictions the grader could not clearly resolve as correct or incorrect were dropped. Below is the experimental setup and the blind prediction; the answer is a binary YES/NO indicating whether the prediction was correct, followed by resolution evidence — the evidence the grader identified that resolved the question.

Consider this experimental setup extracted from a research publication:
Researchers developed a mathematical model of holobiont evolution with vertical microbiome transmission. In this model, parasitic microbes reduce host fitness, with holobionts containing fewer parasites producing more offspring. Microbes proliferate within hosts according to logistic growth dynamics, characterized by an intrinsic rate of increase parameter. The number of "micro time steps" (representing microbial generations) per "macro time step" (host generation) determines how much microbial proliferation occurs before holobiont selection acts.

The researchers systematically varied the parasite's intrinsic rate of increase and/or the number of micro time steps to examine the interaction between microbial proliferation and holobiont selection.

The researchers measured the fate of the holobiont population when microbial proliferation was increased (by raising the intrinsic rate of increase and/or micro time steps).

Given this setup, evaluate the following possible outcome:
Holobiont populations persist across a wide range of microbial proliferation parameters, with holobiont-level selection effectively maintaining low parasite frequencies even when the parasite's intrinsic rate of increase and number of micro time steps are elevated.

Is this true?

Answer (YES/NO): NO